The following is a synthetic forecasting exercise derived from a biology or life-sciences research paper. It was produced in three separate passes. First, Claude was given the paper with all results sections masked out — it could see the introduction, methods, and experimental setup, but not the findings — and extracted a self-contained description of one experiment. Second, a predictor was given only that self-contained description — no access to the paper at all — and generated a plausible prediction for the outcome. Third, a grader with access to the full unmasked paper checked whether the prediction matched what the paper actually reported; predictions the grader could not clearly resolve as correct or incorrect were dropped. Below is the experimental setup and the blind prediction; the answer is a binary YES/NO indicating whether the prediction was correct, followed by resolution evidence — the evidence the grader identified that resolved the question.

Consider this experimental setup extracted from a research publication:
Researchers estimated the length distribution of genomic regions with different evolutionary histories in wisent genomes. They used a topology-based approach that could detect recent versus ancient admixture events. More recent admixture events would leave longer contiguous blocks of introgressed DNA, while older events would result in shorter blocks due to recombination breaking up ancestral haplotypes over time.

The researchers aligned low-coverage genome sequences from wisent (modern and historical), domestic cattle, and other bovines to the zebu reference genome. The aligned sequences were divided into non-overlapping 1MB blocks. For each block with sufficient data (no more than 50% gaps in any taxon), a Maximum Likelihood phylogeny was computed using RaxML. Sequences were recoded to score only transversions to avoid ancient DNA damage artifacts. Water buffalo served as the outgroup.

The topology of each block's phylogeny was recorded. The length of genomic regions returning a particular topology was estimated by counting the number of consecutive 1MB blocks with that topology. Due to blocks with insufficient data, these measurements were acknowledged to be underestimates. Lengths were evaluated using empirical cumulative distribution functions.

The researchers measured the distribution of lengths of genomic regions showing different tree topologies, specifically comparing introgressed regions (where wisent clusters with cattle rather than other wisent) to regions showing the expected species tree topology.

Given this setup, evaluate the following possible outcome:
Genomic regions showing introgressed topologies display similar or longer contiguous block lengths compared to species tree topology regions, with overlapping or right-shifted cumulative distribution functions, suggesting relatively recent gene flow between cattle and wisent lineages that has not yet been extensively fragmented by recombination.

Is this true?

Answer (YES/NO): NO